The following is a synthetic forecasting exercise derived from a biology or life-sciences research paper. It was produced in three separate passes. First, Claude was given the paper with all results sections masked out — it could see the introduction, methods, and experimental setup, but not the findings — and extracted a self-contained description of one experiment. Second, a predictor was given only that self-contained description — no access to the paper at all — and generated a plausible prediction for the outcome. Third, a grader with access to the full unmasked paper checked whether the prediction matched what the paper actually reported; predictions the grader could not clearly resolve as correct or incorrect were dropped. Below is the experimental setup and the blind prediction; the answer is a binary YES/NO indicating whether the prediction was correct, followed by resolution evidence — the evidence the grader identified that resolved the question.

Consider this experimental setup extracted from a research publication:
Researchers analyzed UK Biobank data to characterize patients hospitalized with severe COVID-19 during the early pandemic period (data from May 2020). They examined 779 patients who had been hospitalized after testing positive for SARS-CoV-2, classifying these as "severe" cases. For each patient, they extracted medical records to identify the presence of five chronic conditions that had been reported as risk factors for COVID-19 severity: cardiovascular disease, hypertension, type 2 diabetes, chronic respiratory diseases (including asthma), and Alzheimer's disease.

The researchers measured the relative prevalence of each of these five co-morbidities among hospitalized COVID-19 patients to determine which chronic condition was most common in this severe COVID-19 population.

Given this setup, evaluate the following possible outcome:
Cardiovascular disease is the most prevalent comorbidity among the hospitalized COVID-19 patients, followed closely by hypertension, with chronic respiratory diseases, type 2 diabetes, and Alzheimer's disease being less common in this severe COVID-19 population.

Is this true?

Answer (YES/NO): NO